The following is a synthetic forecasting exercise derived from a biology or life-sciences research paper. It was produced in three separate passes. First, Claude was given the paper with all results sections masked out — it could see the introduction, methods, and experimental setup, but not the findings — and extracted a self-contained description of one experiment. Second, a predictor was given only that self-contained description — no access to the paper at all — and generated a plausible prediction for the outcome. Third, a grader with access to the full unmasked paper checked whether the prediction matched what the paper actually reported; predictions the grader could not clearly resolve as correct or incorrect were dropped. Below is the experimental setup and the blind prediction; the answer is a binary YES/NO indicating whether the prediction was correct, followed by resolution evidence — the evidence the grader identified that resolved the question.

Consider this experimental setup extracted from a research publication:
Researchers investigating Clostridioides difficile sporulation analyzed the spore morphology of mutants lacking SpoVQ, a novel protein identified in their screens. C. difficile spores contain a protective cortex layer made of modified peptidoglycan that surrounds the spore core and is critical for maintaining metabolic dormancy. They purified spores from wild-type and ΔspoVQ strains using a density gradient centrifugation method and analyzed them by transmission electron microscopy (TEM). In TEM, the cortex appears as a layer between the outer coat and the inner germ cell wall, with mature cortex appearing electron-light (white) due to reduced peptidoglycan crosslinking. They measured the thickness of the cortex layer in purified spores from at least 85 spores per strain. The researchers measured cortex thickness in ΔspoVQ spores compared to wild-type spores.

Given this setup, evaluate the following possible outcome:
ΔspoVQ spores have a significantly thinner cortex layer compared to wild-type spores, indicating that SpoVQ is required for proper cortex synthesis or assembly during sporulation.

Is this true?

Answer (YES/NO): YES